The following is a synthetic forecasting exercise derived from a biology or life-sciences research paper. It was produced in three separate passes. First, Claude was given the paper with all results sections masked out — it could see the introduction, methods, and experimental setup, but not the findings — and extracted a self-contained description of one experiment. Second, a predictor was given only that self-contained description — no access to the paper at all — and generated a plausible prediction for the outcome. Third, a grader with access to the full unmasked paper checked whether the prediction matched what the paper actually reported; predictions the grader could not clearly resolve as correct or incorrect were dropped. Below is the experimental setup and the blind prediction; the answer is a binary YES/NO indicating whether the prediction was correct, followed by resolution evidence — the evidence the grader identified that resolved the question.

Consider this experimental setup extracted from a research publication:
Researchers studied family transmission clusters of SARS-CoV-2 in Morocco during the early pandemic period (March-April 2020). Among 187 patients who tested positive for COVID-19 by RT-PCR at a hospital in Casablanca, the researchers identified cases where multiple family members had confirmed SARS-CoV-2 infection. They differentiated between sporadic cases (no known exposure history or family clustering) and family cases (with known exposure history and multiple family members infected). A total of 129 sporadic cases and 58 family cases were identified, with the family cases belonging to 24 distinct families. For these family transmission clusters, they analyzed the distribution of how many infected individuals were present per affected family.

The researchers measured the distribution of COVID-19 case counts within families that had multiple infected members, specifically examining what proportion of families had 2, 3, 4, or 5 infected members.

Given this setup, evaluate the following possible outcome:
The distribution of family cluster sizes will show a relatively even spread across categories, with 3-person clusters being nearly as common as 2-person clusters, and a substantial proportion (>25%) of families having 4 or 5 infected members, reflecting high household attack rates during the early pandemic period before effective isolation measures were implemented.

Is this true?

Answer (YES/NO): NO